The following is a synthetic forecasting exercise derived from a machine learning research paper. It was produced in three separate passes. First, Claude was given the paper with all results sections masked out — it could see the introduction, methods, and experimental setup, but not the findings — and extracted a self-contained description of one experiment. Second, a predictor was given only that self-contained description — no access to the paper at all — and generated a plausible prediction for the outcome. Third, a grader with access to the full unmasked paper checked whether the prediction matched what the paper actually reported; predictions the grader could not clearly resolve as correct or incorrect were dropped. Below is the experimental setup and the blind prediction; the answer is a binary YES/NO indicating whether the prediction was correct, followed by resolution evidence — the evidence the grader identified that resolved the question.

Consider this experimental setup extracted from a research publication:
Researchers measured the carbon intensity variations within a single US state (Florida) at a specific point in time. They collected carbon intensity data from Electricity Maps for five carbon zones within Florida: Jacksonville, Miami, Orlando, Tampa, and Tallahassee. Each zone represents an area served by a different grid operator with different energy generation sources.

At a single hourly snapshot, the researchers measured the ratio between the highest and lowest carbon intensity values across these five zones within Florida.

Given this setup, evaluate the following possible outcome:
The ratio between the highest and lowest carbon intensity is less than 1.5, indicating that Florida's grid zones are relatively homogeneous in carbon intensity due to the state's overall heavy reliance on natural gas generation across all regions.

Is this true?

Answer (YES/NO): NO